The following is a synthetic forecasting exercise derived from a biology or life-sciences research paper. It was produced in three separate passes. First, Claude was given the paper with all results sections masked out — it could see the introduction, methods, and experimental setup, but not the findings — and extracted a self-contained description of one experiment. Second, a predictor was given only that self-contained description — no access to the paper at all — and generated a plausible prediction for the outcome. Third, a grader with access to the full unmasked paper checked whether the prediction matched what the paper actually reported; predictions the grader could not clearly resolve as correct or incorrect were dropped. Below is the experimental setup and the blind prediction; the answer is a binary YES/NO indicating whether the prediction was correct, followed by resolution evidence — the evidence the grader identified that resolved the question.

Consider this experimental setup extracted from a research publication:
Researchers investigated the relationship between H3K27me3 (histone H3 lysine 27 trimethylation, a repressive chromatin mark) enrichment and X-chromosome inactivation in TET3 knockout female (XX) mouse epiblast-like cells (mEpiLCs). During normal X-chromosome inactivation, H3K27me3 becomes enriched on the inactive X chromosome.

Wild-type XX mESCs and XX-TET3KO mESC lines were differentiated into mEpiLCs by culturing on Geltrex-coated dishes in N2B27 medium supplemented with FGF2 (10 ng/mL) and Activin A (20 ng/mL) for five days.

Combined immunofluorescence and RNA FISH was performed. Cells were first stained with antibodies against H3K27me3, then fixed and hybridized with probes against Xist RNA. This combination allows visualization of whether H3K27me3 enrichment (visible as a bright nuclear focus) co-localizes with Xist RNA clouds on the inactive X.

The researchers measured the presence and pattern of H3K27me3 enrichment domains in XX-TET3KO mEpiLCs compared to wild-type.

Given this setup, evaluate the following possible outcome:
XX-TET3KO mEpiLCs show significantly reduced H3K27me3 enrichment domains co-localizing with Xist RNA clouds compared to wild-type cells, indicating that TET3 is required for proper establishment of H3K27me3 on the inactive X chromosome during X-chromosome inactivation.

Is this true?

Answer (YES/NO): NO